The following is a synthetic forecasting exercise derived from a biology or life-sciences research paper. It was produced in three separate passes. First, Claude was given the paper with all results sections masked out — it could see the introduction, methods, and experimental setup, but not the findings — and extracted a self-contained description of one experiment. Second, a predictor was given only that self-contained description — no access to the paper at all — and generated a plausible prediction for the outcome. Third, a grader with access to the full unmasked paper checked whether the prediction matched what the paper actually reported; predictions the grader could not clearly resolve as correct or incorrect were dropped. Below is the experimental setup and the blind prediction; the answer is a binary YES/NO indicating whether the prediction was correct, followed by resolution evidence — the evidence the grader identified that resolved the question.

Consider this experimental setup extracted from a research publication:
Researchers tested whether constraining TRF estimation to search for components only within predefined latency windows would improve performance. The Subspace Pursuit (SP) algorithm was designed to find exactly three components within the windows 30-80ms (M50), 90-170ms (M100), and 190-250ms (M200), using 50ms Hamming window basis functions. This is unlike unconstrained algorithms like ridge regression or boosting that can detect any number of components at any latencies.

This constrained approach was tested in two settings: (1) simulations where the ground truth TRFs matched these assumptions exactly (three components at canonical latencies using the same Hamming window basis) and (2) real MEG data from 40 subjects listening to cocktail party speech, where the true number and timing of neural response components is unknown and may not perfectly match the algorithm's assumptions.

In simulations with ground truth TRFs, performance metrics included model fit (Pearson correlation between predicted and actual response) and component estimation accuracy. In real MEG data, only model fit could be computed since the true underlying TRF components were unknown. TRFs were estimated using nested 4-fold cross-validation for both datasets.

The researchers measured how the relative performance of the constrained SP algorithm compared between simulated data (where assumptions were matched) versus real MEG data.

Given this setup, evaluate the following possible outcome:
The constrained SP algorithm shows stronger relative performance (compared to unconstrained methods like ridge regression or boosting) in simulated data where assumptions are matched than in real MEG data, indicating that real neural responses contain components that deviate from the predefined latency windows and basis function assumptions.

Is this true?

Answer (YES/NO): YES